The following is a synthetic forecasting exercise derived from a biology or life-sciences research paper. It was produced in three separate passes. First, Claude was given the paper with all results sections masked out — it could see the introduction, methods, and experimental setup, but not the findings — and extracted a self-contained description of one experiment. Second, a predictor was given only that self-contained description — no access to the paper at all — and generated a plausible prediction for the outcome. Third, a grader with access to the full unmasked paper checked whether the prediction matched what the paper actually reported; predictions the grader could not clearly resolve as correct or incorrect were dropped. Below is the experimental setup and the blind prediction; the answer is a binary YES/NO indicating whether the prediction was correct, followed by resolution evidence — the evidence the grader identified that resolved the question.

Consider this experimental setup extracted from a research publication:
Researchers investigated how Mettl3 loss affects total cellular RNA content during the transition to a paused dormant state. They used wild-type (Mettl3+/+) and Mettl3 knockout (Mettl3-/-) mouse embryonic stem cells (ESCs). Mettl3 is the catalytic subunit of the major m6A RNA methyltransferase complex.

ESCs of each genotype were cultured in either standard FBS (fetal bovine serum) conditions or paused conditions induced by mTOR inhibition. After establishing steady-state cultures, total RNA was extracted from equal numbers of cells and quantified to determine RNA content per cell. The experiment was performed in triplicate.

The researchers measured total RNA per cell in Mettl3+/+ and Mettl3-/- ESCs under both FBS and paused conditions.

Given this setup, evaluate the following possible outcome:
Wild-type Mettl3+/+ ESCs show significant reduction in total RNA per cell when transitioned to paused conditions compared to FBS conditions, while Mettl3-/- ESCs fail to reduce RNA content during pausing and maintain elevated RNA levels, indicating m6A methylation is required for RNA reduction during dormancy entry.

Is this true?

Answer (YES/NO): YES